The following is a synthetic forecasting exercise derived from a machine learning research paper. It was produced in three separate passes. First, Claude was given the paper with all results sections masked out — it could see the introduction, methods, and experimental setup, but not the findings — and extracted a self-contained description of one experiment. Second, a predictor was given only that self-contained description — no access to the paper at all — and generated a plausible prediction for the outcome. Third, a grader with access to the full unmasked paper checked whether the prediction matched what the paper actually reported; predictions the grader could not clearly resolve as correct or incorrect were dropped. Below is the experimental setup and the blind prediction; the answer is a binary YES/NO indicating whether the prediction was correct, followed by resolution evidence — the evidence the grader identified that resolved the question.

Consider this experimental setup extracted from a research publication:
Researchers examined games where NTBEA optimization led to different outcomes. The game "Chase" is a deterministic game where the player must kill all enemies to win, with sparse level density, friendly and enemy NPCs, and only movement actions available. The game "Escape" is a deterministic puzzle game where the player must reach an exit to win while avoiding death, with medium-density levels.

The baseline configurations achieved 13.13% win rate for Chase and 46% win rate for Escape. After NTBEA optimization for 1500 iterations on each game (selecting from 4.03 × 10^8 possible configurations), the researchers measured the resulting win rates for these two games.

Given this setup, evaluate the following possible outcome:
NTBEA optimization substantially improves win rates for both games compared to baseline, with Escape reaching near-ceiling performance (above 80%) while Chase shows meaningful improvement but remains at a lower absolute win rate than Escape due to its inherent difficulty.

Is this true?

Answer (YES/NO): NO